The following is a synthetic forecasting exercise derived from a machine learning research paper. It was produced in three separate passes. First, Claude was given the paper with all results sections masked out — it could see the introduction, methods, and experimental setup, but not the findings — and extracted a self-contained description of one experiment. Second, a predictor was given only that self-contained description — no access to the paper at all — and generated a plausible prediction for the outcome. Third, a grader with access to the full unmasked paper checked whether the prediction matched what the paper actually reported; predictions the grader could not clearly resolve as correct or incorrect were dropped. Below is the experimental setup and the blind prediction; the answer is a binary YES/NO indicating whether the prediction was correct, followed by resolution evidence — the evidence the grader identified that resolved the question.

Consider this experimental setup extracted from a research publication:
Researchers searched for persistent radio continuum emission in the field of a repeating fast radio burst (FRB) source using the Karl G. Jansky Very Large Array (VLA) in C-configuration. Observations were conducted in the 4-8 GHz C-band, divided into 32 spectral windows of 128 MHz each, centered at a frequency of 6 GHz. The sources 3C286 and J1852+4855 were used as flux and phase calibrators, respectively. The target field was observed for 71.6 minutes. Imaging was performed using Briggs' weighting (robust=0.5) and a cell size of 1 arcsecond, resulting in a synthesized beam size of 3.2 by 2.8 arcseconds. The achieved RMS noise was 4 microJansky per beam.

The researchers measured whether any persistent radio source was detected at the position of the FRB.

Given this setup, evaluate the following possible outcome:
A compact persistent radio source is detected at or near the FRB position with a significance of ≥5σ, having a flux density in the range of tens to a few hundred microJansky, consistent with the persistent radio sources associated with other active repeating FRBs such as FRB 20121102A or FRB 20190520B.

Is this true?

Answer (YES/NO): NO